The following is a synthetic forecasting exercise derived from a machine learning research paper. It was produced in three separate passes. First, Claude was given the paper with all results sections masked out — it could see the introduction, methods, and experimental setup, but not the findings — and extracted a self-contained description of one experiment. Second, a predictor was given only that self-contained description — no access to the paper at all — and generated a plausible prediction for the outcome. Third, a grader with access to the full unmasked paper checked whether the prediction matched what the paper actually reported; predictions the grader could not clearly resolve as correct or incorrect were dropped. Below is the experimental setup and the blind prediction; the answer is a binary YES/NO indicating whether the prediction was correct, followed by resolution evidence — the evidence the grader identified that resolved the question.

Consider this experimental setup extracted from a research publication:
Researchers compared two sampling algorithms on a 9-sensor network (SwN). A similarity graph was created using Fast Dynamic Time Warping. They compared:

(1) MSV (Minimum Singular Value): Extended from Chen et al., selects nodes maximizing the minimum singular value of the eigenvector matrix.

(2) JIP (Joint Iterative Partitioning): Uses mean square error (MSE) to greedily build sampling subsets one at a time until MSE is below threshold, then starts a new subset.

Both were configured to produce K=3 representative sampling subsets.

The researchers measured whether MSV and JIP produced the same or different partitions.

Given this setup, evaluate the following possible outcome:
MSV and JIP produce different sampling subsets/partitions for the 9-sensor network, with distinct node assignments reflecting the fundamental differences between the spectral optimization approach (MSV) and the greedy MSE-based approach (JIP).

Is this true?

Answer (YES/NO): NO